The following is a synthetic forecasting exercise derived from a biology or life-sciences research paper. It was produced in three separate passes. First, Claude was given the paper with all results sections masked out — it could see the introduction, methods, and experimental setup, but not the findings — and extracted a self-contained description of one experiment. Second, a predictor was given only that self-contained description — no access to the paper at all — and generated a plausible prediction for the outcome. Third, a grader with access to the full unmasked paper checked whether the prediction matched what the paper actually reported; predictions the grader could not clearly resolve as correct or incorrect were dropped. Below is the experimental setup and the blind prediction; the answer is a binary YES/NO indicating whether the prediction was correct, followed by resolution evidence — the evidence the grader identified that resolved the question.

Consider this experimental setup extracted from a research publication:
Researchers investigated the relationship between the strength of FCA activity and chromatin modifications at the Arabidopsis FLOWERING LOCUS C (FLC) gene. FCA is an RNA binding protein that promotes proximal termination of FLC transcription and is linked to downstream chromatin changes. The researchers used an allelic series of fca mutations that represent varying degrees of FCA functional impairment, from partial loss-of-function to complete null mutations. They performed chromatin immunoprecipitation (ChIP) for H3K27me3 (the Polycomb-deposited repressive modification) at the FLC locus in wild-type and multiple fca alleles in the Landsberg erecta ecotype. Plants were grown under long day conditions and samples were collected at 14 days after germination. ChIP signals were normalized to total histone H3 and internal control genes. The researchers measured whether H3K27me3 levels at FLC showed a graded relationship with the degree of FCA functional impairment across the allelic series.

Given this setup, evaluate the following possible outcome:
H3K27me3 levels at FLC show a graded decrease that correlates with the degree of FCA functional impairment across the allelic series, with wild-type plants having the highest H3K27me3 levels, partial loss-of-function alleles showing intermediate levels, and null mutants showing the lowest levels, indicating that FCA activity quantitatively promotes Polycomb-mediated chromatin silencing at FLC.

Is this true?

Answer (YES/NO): YES